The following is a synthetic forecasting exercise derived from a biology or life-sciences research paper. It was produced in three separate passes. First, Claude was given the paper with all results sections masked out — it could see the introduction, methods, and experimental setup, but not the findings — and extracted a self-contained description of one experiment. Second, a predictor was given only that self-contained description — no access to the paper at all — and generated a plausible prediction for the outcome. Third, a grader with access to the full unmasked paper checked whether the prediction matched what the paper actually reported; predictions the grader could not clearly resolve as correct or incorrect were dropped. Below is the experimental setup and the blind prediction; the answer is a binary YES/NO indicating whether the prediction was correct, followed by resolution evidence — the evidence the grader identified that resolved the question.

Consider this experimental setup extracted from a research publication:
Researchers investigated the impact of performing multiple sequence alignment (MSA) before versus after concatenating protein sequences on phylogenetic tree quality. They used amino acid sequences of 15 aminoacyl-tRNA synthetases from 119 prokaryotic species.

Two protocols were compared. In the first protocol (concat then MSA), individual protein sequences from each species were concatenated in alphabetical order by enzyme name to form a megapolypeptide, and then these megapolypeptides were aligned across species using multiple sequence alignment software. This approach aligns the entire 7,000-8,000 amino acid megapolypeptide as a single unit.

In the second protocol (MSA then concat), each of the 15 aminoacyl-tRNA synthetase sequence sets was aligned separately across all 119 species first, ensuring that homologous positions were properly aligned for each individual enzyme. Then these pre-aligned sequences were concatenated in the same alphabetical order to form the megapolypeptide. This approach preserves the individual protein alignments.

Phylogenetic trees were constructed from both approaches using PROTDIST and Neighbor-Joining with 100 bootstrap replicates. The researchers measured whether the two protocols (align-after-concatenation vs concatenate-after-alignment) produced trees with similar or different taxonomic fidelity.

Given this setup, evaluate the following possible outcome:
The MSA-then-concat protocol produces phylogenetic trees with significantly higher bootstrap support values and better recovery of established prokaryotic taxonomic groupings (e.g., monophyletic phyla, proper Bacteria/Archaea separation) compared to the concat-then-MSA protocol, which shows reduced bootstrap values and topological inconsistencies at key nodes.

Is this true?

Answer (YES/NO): NO